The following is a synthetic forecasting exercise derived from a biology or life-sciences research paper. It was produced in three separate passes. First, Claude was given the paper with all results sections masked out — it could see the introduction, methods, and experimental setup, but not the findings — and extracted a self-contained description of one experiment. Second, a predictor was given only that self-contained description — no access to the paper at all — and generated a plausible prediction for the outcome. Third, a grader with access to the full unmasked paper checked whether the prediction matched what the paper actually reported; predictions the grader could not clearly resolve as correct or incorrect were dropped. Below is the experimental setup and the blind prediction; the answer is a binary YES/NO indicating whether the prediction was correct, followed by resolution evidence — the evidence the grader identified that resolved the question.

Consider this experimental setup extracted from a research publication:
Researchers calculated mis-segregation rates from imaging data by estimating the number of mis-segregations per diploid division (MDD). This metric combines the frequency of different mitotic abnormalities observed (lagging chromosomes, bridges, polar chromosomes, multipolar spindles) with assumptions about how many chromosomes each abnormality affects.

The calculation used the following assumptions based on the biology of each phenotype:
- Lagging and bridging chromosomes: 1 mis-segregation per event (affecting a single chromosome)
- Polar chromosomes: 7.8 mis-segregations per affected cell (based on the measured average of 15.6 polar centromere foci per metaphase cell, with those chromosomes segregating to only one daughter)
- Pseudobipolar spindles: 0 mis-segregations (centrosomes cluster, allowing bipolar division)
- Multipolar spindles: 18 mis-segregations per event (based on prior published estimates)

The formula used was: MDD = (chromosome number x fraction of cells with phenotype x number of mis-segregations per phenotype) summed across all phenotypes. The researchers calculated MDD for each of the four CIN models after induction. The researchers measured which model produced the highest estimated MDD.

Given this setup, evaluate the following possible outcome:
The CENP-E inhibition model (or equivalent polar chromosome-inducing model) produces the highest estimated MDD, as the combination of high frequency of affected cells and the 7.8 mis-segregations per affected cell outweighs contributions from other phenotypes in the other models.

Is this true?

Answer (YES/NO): YES